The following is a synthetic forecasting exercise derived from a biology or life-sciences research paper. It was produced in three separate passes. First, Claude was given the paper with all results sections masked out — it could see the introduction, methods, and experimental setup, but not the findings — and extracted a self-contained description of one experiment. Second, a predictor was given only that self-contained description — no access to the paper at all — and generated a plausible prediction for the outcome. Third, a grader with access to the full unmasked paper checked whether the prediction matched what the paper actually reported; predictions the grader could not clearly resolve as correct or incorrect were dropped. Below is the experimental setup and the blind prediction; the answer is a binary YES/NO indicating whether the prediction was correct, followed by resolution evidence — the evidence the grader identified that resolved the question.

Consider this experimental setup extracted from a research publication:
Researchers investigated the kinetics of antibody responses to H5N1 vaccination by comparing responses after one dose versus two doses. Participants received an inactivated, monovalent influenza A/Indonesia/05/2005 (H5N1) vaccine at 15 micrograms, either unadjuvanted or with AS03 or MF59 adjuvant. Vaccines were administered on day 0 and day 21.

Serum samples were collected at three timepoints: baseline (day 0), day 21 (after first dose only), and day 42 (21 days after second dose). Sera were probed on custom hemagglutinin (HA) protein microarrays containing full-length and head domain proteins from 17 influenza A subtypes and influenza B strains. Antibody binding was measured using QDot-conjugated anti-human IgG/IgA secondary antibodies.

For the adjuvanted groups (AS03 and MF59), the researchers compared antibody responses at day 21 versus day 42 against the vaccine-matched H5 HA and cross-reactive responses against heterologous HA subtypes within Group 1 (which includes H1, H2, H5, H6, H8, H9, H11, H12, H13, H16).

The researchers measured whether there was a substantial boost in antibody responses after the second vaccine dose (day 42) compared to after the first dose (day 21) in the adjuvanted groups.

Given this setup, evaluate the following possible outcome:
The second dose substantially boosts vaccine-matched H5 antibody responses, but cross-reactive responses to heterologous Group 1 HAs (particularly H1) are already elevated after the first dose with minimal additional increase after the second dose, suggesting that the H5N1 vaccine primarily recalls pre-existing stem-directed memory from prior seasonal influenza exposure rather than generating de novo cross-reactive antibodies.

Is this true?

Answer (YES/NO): YES